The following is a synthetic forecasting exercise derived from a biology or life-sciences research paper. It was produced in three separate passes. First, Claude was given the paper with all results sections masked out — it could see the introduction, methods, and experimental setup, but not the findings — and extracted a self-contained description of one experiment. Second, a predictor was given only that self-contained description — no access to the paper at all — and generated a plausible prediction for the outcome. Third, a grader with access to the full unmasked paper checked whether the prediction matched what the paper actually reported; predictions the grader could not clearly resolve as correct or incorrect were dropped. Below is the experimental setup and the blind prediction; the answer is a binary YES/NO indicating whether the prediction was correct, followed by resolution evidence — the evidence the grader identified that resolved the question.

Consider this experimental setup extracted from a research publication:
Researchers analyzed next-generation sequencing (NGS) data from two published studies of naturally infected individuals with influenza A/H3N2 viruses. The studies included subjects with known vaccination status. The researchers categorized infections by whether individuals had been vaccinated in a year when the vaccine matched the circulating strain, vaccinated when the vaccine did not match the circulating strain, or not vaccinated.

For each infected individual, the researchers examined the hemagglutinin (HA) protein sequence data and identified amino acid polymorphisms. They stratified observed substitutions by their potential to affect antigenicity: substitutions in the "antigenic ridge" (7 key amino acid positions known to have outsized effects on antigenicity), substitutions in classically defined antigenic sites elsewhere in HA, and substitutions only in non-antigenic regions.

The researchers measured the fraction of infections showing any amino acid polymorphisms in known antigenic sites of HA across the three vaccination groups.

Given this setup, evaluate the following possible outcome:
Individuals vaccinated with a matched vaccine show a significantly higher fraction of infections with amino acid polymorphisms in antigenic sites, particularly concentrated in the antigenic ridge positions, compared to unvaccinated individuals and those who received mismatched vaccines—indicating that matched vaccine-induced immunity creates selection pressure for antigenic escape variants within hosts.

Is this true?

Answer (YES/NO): NO